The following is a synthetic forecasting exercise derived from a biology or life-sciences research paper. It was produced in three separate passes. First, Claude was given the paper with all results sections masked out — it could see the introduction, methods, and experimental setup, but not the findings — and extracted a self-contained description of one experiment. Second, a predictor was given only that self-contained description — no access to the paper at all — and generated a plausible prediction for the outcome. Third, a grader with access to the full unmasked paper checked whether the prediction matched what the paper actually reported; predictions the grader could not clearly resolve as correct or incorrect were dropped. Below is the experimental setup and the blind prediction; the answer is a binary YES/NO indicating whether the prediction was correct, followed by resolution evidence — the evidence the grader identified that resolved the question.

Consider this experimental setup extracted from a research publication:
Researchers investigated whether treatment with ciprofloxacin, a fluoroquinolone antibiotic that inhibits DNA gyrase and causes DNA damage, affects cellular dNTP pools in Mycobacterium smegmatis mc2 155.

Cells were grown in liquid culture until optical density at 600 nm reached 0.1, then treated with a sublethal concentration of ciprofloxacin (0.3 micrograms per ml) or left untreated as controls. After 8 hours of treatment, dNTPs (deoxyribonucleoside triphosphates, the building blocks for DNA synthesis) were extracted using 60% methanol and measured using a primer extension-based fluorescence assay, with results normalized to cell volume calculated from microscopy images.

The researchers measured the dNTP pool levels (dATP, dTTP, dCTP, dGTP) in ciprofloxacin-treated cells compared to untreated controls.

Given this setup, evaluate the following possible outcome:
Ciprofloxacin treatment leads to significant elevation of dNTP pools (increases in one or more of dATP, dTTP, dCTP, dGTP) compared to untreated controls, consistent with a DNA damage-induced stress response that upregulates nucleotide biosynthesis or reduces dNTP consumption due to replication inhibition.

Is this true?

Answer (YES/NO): YES